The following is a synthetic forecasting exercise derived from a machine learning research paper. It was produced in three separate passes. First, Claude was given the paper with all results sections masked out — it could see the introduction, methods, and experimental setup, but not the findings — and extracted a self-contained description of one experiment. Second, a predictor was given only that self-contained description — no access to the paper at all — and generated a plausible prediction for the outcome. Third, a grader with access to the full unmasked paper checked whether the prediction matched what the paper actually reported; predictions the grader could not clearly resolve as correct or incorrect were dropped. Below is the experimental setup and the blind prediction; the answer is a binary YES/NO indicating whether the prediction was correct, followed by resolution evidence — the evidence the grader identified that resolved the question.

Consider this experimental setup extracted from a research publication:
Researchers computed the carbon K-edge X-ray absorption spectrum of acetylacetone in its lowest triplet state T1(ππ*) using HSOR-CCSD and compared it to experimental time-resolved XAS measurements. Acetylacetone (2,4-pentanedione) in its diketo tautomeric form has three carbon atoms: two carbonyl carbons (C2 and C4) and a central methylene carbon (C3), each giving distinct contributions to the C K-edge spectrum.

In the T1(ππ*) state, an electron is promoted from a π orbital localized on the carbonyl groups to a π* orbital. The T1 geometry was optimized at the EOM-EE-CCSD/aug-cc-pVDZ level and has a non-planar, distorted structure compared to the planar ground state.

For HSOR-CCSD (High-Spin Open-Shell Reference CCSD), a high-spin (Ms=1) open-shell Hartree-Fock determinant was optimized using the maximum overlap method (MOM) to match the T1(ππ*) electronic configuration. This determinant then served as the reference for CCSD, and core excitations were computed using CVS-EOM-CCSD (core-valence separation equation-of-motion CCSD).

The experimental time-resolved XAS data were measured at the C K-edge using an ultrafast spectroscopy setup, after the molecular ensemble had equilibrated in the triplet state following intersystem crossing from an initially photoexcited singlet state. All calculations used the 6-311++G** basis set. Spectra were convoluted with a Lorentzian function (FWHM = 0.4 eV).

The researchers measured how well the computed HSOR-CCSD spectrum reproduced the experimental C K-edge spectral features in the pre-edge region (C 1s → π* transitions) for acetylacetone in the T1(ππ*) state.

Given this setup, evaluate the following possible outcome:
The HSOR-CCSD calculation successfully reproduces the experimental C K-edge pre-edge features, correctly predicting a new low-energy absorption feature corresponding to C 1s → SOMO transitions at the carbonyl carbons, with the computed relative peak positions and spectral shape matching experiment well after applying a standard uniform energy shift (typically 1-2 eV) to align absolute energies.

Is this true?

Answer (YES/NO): YES